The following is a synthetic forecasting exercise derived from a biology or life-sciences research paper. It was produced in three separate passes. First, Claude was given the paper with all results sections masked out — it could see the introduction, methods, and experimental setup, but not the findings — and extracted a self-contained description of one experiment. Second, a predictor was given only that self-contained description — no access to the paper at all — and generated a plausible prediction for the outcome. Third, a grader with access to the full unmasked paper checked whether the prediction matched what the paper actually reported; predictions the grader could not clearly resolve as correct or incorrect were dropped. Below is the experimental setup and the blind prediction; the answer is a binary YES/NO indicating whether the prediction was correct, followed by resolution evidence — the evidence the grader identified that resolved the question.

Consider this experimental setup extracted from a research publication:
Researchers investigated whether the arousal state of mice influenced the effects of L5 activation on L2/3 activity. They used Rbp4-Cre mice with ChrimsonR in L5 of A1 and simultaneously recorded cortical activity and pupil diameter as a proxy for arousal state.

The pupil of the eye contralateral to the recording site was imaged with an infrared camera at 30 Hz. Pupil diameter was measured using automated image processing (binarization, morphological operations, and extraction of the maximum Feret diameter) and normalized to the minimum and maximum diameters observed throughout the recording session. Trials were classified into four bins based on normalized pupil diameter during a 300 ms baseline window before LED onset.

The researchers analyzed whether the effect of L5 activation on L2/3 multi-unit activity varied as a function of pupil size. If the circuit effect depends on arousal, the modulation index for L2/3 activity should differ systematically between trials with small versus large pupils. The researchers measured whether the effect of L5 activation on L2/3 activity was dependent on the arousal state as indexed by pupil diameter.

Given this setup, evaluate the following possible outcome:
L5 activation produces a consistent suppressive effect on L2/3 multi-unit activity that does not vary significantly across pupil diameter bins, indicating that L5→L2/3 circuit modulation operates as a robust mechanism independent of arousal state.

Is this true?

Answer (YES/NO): YES